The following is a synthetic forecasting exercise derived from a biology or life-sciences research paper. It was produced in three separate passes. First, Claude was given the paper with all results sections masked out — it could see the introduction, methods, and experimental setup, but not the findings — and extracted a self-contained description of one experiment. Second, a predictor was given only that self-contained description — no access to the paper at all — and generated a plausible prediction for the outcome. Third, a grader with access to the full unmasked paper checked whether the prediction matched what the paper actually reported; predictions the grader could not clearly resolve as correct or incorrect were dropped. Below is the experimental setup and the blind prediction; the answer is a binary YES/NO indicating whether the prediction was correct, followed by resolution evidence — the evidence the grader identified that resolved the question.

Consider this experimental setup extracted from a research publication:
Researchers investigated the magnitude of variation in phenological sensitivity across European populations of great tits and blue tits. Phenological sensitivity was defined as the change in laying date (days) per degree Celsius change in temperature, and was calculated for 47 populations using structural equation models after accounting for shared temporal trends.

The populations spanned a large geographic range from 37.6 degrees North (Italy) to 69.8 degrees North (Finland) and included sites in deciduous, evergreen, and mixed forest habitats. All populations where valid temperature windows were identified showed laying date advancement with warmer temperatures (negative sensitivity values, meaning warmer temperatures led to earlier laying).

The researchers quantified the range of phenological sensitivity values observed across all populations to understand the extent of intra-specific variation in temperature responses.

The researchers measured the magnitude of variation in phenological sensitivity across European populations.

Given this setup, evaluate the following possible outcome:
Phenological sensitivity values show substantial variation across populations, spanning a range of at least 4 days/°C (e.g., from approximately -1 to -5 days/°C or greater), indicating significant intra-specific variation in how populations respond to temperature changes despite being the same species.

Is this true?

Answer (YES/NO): YES